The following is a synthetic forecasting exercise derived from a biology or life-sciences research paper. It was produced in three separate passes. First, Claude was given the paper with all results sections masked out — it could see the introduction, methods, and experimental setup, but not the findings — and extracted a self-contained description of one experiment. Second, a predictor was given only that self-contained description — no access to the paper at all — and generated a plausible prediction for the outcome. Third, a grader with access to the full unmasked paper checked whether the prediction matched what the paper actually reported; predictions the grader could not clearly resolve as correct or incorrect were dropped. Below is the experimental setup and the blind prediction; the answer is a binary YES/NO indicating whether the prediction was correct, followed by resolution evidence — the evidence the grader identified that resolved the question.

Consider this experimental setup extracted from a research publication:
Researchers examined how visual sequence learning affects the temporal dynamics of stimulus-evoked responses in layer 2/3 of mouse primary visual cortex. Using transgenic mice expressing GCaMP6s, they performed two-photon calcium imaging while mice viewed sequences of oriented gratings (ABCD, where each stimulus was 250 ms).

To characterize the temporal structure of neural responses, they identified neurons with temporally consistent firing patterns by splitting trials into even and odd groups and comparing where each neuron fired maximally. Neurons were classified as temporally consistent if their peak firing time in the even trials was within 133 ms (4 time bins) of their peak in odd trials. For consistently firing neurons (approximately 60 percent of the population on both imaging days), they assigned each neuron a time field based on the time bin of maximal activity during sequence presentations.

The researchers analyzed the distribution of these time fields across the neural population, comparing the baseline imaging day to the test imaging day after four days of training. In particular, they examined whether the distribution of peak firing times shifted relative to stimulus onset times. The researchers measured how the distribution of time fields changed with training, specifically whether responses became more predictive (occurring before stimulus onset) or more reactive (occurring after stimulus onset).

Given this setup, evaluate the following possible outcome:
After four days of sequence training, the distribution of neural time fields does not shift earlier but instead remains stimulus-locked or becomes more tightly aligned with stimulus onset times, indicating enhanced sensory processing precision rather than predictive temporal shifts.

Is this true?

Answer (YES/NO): YES